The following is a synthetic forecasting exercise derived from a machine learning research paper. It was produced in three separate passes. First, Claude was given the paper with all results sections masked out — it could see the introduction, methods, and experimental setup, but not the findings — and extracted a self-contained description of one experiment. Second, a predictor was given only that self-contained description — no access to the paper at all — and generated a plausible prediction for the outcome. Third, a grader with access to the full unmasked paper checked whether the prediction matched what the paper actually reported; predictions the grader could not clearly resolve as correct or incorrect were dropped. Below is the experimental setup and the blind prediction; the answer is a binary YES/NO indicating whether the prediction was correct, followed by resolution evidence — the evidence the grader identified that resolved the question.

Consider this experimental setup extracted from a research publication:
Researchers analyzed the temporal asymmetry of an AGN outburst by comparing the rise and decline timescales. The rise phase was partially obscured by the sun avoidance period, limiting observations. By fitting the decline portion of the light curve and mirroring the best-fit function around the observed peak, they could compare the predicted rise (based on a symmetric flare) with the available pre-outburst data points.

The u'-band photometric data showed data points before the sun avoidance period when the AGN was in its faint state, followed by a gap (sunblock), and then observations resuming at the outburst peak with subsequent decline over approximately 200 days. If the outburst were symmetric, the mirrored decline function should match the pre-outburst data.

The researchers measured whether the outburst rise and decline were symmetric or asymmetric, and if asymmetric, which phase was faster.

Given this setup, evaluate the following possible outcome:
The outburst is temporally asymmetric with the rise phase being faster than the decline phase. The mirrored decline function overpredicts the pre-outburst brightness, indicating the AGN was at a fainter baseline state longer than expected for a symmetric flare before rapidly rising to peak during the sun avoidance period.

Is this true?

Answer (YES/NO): YES